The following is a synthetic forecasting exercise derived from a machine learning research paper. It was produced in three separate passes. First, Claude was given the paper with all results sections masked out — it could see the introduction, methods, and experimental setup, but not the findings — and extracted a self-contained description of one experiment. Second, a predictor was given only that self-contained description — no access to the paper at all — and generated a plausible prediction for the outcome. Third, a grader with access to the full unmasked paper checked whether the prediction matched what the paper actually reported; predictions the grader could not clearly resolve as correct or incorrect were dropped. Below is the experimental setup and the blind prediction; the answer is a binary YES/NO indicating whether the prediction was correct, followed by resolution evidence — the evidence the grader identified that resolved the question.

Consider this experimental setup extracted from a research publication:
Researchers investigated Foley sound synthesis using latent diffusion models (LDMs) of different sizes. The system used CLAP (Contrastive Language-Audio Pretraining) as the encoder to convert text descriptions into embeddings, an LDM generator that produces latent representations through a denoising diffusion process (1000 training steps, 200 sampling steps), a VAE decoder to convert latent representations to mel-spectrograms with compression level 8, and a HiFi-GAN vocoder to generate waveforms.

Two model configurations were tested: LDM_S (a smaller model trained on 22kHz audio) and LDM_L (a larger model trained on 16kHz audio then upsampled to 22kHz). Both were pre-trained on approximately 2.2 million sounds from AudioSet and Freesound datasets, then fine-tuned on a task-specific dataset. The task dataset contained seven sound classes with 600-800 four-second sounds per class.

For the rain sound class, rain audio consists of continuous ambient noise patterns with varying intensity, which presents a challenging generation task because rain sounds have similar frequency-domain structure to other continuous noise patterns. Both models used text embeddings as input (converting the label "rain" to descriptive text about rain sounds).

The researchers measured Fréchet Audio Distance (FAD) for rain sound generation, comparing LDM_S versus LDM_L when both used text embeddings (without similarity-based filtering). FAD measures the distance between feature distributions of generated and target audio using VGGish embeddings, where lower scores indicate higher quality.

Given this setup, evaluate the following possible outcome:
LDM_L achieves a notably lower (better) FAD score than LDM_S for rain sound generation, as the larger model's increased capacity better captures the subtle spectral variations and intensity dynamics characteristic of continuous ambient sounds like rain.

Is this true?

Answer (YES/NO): YES